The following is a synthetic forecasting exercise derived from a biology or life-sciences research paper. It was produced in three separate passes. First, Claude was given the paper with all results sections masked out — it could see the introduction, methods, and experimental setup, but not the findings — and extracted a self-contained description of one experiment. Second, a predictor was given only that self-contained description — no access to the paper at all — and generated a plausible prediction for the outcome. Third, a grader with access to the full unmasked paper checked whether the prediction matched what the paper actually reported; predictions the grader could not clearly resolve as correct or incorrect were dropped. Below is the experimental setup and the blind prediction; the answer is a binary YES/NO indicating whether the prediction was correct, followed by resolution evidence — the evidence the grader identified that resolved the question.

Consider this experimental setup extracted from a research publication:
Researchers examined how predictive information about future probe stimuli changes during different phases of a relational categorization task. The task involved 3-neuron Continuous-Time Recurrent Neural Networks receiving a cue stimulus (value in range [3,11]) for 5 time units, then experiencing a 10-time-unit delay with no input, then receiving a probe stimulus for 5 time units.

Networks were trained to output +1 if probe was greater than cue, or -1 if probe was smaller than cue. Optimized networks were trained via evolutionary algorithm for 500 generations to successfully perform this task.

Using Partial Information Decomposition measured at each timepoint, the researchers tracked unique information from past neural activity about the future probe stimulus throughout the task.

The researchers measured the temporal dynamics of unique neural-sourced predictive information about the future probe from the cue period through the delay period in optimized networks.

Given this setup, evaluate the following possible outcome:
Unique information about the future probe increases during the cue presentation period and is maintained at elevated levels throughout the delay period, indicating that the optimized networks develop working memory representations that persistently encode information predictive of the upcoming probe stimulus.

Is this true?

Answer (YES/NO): NO